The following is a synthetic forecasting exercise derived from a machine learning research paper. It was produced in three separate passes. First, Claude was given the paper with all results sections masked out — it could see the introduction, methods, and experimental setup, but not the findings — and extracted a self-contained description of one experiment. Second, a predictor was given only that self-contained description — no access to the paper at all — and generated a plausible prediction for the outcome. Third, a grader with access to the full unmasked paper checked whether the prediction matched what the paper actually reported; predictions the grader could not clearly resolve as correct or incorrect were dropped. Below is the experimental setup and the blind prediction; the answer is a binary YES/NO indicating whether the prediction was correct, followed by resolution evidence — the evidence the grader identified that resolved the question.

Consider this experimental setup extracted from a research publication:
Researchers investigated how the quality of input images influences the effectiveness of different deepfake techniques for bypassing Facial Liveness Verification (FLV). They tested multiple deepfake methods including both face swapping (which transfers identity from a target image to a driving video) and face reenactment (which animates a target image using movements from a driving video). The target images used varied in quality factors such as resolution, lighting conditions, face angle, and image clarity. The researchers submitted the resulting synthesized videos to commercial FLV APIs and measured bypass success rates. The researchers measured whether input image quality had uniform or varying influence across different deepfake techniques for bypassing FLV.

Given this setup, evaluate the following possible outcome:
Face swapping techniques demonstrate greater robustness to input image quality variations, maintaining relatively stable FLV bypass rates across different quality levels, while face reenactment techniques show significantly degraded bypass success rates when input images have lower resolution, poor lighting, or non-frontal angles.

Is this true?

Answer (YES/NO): YES